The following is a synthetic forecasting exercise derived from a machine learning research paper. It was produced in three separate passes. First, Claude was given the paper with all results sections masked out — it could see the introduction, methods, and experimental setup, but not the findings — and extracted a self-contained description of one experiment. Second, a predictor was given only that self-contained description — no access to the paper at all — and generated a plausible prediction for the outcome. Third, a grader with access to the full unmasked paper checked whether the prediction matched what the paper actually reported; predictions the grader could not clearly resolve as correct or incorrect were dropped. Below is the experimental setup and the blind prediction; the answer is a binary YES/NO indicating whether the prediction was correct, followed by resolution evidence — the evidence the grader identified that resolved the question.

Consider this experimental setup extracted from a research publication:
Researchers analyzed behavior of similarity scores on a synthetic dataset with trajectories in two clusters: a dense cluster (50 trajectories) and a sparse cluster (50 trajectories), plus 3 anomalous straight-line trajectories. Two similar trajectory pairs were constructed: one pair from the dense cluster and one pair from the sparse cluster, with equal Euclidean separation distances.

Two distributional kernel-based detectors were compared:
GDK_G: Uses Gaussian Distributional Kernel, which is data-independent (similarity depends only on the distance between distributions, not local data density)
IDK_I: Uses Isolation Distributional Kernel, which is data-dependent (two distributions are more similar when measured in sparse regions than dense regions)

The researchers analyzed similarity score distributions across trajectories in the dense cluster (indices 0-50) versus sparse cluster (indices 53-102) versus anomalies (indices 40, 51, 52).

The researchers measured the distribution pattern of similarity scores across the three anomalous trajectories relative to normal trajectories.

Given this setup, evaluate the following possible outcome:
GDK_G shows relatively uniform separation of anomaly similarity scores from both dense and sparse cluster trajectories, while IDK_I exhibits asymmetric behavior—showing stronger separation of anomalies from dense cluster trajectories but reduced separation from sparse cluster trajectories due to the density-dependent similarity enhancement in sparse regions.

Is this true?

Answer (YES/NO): NO